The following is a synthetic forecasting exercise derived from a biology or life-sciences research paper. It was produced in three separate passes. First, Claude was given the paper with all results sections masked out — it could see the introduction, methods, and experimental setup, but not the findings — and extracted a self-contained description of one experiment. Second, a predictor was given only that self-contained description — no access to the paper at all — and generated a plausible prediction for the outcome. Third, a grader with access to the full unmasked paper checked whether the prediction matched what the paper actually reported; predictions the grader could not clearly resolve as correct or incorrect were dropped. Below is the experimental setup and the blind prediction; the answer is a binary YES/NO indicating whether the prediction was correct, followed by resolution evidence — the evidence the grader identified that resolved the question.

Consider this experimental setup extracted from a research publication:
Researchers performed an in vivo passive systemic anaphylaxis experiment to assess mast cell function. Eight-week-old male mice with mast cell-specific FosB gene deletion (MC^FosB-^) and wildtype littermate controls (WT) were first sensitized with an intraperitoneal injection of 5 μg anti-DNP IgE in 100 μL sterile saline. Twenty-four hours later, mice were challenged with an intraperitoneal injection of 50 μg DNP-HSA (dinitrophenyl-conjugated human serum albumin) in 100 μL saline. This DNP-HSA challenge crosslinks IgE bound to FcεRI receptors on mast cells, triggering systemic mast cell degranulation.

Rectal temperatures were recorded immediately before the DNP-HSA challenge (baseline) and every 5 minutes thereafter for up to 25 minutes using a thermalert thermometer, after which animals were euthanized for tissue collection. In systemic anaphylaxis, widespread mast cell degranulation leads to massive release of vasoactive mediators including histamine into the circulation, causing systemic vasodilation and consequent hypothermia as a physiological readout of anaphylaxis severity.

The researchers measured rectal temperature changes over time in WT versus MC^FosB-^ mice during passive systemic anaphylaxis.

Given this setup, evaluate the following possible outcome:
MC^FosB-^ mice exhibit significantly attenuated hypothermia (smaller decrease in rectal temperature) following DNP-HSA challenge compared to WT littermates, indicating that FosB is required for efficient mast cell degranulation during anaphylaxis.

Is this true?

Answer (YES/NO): NO